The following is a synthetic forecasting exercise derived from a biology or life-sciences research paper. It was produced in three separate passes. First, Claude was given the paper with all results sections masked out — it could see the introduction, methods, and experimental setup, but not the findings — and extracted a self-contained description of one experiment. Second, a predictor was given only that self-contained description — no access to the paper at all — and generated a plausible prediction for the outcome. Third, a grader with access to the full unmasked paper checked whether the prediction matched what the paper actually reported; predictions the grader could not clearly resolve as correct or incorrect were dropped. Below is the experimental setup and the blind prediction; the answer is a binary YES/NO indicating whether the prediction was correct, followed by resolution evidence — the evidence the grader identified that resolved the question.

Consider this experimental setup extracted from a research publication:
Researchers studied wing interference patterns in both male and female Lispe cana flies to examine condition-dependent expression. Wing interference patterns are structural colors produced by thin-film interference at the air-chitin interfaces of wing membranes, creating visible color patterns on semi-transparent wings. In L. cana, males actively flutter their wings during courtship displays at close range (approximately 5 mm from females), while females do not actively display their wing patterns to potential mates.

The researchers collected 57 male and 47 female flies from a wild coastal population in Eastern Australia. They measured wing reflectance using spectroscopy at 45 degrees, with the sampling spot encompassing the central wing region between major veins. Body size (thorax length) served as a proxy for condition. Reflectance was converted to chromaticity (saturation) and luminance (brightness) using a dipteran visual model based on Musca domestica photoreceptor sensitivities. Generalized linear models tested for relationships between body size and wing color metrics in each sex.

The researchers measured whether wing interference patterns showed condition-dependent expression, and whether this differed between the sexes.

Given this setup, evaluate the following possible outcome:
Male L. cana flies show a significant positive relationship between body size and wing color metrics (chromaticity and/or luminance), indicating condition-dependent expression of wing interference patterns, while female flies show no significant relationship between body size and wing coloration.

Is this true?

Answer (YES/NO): NO